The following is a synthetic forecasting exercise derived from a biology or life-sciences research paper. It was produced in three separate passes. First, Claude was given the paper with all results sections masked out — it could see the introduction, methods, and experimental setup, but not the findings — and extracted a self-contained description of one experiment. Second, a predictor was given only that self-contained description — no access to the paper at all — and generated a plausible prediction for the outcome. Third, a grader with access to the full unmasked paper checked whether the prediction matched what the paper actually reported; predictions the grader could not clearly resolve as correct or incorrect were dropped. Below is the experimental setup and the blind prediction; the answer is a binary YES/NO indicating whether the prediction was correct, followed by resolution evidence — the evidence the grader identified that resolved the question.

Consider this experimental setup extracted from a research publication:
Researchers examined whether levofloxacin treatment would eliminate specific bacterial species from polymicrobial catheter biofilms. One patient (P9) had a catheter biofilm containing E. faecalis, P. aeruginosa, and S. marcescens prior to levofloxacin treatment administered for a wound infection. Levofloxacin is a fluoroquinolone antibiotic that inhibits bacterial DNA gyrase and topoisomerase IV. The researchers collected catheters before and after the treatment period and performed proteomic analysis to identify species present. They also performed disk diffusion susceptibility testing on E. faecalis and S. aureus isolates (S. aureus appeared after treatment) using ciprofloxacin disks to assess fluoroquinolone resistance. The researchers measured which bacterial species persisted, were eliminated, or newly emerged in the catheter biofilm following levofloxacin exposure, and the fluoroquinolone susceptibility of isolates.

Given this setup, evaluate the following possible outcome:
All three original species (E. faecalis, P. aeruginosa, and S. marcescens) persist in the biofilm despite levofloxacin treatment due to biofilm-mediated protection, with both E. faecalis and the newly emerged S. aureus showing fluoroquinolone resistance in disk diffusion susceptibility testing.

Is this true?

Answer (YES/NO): NO